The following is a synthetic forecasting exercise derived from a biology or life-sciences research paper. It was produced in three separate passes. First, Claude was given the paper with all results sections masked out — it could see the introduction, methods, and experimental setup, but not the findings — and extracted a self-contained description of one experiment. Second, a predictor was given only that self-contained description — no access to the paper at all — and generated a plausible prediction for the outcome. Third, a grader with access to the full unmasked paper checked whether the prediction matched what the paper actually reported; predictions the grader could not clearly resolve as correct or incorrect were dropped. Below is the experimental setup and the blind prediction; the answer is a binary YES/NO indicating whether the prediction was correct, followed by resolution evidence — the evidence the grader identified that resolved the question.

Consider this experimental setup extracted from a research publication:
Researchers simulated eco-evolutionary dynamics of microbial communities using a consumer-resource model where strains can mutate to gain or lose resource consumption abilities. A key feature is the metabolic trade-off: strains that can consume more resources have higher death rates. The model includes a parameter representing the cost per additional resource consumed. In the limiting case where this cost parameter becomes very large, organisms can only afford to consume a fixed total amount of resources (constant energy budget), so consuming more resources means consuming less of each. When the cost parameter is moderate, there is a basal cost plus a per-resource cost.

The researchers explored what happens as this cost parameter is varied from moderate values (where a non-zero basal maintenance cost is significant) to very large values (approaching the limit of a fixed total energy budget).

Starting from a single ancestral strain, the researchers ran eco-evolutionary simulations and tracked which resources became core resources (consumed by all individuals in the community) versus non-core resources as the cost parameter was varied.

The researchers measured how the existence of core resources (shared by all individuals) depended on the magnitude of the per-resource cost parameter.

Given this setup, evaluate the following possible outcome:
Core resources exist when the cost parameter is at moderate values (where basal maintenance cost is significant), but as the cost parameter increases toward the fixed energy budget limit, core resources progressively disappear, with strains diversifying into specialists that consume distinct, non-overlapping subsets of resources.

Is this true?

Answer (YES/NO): NO